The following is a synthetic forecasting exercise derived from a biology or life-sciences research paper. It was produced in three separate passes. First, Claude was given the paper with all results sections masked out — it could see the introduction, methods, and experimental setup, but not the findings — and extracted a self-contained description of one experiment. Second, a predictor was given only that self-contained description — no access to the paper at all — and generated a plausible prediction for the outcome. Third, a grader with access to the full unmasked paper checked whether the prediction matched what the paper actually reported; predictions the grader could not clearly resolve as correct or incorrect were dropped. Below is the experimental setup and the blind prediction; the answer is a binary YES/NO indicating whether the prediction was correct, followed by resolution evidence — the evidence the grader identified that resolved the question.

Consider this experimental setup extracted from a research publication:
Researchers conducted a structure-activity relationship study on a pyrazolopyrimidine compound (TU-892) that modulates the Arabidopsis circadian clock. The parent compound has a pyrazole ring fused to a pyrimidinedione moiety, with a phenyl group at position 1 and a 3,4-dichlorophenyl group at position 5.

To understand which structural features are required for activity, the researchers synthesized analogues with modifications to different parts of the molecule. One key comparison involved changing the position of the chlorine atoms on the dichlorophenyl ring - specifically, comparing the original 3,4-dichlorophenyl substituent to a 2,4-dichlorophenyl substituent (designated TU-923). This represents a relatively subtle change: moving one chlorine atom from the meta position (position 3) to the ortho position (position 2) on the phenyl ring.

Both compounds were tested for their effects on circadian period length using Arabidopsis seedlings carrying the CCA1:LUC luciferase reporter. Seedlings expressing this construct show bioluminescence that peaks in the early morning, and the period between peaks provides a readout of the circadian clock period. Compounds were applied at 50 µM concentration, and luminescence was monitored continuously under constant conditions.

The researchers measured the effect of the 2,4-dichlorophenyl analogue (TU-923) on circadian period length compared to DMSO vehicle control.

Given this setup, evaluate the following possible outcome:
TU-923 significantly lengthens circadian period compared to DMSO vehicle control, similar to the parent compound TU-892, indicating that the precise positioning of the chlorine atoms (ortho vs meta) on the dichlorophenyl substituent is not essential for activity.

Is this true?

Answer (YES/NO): NO